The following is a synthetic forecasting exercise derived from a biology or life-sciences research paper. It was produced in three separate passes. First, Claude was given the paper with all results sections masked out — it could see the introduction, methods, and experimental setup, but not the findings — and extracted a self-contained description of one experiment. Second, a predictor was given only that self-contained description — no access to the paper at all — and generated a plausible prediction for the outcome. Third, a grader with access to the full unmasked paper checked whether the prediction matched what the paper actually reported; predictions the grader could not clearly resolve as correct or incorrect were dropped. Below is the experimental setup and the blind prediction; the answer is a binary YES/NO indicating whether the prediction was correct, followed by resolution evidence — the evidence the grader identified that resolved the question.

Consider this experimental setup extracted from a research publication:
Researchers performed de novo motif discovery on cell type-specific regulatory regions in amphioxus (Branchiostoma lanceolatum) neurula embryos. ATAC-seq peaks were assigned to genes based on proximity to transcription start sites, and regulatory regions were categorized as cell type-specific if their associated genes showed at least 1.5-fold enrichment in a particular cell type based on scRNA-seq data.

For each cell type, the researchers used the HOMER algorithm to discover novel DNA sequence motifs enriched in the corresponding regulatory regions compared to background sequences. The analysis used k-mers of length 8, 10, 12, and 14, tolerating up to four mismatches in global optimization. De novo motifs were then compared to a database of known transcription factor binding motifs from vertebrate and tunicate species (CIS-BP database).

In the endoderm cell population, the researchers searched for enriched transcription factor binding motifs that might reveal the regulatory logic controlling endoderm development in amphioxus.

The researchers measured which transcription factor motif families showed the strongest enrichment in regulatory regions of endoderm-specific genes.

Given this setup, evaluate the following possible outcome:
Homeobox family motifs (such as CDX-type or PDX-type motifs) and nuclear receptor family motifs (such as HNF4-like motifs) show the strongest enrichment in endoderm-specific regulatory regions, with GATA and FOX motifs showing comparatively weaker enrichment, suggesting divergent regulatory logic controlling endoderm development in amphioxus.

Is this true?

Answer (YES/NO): NO